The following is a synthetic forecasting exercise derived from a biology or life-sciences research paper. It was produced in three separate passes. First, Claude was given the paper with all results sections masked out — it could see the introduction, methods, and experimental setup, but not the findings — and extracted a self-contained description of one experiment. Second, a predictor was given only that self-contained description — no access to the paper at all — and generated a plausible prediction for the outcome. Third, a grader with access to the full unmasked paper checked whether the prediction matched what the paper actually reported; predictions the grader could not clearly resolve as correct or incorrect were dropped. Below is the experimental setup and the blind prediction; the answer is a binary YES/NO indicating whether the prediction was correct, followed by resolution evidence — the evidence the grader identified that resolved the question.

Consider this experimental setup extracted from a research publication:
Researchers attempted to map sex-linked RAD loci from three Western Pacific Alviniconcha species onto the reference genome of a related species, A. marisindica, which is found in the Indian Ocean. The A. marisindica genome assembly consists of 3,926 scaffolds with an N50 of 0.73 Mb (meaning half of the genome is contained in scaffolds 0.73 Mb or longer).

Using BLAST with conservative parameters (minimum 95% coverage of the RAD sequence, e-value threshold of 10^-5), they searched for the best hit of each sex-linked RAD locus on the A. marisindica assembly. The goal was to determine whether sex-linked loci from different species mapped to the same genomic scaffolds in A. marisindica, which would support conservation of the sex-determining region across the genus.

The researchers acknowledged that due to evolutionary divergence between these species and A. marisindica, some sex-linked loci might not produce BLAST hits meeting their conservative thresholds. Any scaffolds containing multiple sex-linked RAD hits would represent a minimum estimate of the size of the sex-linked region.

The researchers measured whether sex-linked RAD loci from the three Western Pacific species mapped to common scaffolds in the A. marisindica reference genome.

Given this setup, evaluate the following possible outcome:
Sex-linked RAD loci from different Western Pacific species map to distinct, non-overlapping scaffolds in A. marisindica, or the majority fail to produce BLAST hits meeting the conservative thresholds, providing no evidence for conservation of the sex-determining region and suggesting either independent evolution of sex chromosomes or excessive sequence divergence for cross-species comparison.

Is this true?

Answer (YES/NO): NO